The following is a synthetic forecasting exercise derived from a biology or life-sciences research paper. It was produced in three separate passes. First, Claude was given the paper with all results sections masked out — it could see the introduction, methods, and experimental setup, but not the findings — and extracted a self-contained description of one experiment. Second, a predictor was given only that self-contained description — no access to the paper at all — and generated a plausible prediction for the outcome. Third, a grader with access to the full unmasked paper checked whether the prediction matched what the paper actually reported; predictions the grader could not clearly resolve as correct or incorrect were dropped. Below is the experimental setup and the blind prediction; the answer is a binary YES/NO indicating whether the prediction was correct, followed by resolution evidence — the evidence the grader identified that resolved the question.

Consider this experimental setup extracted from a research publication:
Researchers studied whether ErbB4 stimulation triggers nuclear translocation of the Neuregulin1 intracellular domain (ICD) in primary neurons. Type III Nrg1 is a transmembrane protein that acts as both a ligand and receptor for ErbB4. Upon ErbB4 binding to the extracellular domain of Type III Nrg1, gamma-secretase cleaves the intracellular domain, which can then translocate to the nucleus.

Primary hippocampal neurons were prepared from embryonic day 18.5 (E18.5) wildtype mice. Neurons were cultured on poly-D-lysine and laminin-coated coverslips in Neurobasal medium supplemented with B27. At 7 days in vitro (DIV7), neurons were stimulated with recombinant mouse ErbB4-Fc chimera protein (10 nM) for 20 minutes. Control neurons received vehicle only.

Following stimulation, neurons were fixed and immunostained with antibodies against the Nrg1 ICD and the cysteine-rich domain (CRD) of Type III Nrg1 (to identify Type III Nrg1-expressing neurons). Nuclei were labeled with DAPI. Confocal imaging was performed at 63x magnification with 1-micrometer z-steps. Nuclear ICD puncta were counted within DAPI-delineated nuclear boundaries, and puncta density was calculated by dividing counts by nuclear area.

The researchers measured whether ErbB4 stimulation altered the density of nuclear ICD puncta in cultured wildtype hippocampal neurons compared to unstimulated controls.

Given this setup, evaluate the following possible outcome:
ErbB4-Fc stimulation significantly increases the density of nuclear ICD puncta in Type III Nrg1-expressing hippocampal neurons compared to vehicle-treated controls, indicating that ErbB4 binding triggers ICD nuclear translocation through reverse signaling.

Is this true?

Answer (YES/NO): YES